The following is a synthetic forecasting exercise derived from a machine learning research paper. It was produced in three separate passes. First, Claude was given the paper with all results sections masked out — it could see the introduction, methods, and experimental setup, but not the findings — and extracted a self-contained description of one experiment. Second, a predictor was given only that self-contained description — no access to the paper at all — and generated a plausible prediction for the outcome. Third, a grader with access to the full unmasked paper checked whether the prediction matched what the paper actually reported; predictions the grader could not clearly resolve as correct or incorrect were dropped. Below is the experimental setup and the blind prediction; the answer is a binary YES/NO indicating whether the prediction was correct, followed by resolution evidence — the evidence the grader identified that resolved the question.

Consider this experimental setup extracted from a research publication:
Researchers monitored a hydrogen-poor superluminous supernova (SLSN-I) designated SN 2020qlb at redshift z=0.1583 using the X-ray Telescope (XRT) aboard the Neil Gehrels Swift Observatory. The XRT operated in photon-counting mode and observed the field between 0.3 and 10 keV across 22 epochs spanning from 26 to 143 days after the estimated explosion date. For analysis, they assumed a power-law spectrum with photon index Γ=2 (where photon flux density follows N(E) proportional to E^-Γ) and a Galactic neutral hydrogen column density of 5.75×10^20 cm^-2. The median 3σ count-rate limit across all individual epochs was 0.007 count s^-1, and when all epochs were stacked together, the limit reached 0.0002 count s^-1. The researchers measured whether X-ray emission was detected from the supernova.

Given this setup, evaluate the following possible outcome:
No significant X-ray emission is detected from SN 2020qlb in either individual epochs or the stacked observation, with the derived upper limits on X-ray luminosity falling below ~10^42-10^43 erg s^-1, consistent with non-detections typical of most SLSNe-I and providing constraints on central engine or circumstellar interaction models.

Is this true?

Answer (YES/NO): YES